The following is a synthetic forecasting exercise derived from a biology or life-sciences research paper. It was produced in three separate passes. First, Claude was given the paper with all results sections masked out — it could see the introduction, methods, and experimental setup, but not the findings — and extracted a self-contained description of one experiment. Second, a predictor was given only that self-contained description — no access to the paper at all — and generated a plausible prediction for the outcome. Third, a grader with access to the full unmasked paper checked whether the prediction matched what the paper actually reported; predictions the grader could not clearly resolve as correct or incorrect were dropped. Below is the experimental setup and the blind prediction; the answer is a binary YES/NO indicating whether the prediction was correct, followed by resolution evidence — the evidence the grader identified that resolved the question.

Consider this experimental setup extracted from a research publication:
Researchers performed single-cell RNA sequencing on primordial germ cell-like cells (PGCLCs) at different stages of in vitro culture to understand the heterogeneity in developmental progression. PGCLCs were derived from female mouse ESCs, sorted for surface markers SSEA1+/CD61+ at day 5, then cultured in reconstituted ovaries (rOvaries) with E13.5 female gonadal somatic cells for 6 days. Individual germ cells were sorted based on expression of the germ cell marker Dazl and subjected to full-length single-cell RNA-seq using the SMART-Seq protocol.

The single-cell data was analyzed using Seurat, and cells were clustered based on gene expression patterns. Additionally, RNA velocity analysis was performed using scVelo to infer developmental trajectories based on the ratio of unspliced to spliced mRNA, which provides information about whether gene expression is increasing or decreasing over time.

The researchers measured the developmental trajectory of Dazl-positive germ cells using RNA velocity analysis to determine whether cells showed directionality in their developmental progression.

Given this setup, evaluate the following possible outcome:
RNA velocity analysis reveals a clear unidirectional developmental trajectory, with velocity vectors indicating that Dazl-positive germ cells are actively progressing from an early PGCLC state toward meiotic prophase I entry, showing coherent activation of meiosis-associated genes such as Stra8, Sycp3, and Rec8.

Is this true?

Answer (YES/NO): NO